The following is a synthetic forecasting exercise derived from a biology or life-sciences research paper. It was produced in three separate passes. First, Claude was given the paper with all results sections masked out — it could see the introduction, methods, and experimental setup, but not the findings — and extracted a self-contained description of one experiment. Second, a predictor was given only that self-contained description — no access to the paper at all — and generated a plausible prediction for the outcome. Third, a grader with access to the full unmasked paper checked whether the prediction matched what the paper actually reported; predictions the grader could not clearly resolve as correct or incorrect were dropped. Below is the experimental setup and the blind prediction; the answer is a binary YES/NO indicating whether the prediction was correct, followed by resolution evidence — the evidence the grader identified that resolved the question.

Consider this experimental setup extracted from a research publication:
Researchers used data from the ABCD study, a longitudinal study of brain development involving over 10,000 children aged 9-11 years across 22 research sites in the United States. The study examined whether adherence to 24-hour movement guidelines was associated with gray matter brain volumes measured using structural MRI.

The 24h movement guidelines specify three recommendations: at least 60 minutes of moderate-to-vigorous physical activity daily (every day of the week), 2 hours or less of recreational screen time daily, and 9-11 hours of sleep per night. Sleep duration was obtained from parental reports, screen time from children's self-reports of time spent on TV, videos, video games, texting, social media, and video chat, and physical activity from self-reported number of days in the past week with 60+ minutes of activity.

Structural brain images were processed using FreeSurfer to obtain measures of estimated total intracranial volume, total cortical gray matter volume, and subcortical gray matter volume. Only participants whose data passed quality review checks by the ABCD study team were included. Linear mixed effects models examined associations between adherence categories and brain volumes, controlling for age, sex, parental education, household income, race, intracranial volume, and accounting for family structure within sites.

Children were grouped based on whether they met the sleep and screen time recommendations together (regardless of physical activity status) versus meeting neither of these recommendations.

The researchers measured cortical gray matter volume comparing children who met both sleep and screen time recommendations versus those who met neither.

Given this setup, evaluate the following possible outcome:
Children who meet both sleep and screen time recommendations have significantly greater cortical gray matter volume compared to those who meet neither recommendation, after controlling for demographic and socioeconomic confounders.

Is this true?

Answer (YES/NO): YES